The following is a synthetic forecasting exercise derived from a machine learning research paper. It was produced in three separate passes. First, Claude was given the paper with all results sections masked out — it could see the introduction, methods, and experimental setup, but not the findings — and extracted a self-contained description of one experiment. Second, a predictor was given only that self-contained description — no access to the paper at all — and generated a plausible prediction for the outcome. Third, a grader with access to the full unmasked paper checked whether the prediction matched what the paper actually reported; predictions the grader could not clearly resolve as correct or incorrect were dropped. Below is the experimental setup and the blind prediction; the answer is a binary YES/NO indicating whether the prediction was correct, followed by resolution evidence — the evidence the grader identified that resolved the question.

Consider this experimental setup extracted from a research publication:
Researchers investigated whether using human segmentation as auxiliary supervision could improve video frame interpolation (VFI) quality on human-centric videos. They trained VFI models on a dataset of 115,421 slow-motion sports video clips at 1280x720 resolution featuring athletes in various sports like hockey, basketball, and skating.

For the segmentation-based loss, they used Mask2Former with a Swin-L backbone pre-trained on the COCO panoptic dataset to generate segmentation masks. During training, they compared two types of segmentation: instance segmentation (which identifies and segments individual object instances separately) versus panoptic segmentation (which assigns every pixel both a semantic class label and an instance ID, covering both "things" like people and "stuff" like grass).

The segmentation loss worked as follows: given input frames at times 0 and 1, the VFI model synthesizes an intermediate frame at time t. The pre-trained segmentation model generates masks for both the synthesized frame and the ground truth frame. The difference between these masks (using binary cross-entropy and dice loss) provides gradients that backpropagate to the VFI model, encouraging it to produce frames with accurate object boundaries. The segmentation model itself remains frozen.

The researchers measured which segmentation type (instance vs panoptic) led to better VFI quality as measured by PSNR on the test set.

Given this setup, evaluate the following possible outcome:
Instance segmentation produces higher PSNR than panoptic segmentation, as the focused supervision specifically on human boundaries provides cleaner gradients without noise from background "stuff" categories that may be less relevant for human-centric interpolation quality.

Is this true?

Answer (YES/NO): NO